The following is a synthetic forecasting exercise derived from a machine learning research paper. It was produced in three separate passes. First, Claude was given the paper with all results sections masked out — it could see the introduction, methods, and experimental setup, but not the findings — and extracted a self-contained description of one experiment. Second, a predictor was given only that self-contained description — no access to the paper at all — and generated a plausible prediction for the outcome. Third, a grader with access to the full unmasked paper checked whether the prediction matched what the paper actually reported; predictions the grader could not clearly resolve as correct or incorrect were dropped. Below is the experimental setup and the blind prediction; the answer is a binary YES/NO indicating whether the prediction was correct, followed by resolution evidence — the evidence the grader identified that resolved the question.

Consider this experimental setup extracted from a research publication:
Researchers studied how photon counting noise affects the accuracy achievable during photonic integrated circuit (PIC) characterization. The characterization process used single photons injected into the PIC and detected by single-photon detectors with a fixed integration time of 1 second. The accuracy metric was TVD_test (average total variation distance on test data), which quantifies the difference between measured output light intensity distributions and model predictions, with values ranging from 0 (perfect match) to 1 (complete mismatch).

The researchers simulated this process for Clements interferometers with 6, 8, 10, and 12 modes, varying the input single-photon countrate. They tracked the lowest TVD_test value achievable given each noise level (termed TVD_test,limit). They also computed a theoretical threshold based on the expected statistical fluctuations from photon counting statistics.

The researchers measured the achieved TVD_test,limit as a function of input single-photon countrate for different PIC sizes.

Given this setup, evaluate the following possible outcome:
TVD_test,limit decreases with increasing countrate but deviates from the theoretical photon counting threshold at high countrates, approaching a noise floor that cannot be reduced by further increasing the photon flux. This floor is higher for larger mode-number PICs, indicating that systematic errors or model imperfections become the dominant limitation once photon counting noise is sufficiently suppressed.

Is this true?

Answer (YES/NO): NO